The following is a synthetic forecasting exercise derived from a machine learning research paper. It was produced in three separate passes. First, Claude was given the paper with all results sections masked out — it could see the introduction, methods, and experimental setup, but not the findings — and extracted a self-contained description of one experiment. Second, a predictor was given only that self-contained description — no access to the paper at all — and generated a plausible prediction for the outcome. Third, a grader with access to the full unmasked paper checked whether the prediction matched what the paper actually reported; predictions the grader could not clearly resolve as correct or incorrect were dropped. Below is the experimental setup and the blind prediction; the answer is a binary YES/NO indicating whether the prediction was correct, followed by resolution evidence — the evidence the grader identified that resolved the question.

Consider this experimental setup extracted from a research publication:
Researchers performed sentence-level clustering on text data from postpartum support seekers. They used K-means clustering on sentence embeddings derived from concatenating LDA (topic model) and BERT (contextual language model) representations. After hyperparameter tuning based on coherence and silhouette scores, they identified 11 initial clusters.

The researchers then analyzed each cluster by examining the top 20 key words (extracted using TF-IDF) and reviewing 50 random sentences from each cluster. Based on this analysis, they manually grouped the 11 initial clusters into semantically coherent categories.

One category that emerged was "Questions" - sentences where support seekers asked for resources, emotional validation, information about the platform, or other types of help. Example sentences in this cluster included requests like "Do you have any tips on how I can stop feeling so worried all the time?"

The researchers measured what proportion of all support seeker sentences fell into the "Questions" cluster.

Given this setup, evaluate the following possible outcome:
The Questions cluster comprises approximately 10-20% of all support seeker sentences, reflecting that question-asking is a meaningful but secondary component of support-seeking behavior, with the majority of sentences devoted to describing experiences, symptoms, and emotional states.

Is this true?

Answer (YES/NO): NO